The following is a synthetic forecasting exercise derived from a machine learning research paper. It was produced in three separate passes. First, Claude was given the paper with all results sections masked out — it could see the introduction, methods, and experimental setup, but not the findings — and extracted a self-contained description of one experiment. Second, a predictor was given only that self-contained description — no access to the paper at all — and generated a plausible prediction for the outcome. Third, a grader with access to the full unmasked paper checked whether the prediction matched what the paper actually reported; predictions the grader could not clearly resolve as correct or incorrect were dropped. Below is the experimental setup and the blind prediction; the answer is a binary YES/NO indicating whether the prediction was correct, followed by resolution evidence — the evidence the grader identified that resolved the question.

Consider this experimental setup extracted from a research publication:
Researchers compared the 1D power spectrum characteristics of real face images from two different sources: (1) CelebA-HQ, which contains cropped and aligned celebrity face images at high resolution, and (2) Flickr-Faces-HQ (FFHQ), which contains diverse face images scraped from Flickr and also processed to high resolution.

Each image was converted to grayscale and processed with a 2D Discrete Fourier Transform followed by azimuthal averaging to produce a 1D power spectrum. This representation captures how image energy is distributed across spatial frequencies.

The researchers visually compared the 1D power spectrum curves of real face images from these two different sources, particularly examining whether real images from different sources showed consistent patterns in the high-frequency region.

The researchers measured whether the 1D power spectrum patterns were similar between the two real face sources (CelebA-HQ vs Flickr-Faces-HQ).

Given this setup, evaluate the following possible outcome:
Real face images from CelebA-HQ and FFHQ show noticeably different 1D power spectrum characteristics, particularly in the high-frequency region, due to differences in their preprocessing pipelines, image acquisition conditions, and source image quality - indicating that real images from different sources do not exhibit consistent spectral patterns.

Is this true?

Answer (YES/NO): NO